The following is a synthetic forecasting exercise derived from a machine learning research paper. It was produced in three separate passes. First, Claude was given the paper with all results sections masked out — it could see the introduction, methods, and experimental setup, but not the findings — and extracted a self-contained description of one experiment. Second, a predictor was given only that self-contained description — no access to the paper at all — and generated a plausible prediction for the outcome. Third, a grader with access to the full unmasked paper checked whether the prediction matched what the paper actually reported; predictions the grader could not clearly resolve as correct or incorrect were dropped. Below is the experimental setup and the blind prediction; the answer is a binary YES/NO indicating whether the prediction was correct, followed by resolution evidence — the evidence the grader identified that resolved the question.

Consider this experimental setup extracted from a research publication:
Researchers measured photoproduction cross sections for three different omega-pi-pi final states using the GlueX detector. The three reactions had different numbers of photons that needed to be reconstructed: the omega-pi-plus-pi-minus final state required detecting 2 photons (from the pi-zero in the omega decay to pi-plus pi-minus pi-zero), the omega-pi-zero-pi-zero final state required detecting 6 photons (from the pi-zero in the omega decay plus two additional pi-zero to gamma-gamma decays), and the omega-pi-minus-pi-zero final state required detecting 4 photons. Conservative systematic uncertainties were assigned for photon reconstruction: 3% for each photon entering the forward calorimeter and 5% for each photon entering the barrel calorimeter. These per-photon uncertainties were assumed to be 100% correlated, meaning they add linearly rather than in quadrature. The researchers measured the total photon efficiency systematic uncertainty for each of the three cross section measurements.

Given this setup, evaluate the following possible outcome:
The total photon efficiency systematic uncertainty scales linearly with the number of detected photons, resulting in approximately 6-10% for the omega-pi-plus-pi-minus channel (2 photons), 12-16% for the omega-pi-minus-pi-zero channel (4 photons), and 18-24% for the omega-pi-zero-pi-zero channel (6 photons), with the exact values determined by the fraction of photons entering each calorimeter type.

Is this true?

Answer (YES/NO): NO